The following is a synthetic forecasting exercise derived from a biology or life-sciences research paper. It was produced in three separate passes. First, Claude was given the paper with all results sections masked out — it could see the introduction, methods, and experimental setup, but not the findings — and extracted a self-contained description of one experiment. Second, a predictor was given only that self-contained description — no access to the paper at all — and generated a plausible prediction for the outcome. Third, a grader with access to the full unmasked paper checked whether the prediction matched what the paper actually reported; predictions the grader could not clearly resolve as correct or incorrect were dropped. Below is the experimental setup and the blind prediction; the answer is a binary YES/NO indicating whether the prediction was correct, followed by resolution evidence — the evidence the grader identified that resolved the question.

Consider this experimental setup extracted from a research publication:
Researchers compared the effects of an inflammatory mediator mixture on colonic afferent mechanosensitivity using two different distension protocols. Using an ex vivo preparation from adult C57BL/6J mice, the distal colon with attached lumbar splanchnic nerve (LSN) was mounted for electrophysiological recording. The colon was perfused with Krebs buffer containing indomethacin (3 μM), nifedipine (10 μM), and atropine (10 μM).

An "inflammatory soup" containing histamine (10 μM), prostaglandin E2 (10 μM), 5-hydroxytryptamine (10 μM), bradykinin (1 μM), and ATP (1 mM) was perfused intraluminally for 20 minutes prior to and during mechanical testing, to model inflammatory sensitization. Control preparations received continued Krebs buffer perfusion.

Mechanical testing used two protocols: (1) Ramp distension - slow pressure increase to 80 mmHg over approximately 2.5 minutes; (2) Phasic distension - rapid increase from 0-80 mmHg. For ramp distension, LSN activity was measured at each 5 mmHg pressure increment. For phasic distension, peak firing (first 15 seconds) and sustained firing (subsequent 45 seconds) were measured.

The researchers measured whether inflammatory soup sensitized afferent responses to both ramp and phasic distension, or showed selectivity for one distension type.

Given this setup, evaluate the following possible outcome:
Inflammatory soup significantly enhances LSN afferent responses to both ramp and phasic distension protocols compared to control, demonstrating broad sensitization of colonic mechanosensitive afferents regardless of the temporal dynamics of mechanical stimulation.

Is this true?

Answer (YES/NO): YES